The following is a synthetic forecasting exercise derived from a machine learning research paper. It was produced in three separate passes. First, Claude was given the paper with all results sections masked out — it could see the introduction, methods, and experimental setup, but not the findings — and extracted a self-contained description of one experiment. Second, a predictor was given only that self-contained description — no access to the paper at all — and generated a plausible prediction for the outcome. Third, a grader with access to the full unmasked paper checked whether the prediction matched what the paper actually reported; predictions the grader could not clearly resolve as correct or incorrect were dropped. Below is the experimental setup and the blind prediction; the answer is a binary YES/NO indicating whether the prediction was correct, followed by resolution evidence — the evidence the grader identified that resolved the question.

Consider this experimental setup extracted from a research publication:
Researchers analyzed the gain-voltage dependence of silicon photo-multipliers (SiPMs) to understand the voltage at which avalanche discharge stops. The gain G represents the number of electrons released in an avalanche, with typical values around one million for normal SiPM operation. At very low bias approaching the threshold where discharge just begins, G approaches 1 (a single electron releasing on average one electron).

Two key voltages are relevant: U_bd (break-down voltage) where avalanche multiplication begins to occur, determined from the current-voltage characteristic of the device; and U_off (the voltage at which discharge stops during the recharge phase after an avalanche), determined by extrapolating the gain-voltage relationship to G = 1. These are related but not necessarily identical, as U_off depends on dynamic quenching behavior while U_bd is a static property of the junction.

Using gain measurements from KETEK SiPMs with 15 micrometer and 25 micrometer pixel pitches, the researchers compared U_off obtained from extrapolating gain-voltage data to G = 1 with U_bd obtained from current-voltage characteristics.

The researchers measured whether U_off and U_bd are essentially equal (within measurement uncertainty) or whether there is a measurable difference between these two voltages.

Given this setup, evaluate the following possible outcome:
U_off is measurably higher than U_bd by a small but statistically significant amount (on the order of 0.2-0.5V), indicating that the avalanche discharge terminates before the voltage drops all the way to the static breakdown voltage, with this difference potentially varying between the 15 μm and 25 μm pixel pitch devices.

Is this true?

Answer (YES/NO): NO